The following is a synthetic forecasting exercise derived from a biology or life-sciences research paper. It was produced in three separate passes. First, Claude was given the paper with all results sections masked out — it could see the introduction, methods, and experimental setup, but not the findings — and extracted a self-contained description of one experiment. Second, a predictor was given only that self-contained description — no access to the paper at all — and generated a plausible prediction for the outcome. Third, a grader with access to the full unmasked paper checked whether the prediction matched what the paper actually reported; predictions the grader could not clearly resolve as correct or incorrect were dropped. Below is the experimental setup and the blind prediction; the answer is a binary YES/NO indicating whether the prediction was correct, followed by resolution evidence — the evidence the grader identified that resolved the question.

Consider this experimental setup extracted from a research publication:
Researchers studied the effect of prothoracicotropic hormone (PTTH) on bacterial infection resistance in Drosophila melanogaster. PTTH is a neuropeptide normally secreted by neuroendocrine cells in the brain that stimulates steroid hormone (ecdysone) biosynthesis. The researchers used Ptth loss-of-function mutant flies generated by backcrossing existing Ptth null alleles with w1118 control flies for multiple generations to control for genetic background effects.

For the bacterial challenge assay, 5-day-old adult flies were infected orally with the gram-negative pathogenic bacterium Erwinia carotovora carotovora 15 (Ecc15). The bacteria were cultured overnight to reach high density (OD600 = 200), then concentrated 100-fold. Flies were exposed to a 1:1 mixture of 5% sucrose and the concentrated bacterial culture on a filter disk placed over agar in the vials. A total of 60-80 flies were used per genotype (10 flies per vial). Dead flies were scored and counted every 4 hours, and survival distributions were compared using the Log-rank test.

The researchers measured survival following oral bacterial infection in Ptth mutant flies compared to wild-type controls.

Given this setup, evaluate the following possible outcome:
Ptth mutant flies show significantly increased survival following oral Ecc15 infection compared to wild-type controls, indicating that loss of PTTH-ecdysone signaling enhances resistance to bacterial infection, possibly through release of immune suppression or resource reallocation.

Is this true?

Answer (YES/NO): YES